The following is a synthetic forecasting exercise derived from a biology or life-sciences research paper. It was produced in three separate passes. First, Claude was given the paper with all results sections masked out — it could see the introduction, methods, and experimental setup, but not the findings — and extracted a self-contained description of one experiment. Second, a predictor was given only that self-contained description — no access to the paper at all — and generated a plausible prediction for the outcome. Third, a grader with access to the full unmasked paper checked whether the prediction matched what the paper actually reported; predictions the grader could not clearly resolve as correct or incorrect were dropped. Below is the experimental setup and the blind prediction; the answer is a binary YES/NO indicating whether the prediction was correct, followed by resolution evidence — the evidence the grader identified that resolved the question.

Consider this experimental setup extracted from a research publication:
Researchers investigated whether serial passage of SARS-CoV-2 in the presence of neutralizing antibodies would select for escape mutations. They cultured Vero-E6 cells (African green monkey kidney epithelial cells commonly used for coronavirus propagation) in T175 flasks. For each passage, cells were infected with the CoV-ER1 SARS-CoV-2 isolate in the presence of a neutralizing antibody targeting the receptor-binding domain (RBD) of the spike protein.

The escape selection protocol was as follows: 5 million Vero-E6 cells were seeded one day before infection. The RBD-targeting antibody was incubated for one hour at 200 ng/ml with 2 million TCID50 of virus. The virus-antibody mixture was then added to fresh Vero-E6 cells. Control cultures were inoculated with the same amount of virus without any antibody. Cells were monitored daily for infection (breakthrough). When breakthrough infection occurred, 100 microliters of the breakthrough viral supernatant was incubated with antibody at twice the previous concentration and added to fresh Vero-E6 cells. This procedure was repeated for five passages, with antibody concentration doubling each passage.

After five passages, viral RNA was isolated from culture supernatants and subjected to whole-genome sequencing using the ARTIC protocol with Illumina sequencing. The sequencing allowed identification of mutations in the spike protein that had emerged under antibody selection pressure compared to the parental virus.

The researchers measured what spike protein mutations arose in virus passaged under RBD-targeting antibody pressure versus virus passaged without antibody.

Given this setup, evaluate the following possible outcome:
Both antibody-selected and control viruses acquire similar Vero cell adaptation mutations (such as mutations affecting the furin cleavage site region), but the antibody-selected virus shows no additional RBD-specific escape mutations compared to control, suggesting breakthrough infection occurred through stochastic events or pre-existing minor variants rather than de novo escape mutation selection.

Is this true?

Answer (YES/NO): NO